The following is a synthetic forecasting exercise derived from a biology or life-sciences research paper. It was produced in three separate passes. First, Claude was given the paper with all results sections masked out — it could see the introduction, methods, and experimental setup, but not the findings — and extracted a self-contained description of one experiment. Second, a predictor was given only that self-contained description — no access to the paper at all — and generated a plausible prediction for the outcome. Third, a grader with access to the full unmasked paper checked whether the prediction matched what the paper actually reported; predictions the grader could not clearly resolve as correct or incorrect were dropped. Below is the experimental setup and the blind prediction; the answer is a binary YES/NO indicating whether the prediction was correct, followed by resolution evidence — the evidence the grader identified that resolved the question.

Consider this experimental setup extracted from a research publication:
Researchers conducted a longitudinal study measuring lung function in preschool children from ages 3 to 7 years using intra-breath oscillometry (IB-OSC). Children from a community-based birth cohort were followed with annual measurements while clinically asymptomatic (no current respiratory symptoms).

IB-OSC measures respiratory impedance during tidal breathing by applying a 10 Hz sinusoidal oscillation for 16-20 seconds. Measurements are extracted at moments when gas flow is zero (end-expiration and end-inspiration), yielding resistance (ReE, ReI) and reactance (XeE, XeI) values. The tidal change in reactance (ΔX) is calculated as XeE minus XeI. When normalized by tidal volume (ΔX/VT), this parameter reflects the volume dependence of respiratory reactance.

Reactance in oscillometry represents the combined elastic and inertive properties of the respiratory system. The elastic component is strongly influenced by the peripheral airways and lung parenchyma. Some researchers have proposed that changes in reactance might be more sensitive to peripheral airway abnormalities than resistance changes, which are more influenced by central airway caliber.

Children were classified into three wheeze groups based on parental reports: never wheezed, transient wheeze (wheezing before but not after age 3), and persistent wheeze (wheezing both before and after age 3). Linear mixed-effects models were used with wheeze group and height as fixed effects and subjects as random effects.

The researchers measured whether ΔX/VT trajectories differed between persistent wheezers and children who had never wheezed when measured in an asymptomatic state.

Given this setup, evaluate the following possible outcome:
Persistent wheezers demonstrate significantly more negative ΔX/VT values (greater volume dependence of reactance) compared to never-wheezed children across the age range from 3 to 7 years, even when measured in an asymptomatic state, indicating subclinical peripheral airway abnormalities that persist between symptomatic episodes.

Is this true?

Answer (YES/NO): NO